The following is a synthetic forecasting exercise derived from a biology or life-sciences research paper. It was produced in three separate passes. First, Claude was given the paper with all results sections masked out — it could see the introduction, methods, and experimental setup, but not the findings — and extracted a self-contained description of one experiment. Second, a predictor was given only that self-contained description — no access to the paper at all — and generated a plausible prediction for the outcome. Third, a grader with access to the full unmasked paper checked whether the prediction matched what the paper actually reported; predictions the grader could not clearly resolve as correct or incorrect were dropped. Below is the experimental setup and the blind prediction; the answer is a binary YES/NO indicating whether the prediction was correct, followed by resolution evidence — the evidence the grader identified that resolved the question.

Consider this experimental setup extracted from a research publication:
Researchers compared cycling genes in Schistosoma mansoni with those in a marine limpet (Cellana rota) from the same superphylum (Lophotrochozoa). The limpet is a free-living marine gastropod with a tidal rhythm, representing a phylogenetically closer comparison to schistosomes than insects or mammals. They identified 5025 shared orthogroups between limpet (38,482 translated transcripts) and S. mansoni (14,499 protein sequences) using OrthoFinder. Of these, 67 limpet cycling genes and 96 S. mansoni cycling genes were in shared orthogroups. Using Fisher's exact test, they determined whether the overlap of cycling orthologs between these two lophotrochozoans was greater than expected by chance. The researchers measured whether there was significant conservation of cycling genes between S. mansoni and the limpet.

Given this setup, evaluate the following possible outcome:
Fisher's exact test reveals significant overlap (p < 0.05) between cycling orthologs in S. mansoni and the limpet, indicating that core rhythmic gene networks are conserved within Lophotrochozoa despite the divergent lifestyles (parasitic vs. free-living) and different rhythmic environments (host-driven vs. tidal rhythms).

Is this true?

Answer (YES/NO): NO